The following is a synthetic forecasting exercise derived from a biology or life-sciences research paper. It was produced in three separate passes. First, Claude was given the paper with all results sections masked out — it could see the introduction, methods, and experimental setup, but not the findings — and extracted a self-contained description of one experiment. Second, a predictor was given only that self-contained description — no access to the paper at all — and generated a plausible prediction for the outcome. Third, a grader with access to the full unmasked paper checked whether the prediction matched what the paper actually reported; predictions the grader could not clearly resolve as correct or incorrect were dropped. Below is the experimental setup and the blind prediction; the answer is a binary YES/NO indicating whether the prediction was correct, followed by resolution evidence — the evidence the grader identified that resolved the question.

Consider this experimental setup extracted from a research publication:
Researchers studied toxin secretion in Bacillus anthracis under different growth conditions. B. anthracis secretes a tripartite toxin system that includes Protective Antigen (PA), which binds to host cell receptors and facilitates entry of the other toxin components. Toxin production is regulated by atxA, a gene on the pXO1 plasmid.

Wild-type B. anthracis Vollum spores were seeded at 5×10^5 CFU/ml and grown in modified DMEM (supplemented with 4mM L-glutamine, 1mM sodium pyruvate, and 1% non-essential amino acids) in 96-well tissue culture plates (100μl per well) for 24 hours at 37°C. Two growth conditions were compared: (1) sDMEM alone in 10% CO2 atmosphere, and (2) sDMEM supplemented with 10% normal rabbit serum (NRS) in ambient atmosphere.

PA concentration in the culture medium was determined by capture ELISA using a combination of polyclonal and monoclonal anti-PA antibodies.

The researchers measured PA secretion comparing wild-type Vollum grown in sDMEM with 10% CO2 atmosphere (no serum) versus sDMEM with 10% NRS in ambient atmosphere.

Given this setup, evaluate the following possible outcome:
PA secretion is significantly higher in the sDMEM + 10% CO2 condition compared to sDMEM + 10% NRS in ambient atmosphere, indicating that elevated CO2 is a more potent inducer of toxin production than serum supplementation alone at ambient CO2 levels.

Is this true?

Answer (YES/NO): NO